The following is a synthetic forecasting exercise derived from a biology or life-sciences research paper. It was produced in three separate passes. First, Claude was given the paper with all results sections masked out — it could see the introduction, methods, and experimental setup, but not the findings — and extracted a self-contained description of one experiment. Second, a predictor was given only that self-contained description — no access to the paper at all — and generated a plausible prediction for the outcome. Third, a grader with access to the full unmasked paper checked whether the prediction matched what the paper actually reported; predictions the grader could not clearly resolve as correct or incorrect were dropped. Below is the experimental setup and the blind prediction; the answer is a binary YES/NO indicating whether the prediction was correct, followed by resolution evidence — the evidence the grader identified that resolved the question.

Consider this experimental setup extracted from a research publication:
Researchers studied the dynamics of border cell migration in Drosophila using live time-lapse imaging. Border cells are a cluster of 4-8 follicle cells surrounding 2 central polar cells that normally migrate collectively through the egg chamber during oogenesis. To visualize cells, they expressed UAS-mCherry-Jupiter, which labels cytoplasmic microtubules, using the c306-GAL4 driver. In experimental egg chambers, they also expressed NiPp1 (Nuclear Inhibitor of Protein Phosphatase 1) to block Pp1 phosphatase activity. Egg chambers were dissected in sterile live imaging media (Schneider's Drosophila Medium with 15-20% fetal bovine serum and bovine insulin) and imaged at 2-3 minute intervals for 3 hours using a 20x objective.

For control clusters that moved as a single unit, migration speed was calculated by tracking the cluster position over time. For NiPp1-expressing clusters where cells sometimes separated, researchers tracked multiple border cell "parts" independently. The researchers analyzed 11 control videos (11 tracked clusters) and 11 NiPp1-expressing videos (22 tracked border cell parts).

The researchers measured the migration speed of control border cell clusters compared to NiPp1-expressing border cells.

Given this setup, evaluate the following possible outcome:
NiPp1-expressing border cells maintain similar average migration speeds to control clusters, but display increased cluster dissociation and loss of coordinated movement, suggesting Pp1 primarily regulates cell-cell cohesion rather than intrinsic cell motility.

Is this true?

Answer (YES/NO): NO